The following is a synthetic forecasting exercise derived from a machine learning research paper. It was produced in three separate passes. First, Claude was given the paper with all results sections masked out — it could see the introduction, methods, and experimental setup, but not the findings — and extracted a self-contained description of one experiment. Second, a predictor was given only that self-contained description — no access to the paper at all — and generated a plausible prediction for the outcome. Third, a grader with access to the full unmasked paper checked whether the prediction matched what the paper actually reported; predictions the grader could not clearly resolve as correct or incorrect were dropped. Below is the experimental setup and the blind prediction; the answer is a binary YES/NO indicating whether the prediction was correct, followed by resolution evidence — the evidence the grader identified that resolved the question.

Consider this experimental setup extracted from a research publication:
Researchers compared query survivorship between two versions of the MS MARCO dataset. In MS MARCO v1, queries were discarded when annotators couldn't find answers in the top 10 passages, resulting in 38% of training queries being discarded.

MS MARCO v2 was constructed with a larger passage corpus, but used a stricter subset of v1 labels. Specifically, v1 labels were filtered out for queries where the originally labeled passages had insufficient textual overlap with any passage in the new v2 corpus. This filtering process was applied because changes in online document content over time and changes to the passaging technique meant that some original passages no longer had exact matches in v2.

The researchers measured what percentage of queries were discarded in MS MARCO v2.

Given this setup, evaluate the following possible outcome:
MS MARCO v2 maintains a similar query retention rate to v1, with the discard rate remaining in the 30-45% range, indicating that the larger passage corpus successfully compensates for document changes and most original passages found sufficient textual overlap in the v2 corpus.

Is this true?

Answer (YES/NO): NO